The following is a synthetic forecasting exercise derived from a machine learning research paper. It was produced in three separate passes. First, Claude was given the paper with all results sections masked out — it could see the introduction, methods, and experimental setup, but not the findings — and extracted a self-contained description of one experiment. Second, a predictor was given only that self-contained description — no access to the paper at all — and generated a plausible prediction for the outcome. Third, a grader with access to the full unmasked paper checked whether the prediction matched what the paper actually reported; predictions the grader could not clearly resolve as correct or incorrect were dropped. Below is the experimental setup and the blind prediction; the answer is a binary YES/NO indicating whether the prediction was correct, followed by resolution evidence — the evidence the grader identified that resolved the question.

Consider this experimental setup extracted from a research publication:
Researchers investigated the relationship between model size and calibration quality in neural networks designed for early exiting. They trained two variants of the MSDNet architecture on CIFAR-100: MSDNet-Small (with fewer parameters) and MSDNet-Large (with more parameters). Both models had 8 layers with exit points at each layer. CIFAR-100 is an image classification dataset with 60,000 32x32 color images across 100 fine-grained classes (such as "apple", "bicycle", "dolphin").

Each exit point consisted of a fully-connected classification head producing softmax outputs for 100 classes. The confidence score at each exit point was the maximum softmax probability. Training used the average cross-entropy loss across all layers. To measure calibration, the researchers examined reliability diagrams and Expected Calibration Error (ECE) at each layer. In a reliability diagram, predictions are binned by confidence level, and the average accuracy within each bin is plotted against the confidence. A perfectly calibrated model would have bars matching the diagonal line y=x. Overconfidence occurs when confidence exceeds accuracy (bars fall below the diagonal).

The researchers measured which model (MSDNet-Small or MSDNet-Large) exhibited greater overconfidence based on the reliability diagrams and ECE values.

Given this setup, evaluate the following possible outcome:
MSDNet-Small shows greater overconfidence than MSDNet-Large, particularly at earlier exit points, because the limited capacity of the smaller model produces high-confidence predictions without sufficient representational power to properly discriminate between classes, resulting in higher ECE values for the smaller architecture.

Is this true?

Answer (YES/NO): NO